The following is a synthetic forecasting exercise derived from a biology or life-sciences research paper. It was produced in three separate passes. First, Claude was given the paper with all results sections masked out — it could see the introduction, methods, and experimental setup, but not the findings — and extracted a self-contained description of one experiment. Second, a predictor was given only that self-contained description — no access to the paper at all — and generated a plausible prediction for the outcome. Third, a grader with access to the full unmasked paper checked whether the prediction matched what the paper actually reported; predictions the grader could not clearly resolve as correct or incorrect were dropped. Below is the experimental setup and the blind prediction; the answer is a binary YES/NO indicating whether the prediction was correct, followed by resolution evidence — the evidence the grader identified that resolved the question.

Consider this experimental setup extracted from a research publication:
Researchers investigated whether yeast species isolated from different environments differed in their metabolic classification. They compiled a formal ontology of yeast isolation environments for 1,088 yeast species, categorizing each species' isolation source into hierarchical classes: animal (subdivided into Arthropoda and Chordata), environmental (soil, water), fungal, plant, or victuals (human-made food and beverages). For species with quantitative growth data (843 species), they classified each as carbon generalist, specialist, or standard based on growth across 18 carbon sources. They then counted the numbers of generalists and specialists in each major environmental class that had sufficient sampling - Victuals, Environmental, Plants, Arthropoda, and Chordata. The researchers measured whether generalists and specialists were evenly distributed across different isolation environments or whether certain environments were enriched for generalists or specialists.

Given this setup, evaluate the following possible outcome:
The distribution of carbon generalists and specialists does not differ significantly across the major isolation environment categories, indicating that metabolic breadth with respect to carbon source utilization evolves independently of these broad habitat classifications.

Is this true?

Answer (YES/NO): YES